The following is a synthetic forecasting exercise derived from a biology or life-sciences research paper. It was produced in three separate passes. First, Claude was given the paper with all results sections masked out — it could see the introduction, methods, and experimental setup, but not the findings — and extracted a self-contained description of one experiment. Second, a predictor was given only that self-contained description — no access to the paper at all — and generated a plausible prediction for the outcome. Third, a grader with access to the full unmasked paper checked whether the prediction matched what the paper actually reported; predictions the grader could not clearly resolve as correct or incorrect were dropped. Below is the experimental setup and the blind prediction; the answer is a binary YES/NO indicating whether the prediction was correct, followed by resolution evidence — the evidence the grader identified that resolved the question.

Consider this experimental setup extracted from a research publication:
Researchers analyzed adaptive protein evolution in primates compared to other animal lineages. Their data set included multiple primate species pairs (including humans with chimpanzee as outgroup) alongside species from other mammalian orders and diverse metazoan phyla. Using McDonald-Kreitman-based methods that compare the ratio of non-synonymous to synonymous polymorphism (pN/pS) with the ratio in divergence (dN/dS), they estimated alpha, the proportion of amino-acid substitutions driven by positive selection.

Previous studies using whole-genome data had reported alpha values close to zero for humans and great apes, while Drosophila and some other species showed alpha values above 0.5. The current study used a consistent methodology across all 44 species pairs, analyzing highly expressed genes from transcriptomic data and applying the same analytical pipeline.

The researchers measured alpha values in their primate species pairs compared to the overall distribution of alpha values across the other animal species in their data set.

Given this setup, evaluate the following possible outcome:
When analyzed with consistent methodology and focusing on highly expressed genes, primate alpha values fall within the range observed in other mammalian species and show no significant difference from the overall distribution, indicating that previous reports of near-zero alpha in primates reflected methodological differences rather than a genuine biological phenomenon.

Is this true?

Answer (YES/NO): NO